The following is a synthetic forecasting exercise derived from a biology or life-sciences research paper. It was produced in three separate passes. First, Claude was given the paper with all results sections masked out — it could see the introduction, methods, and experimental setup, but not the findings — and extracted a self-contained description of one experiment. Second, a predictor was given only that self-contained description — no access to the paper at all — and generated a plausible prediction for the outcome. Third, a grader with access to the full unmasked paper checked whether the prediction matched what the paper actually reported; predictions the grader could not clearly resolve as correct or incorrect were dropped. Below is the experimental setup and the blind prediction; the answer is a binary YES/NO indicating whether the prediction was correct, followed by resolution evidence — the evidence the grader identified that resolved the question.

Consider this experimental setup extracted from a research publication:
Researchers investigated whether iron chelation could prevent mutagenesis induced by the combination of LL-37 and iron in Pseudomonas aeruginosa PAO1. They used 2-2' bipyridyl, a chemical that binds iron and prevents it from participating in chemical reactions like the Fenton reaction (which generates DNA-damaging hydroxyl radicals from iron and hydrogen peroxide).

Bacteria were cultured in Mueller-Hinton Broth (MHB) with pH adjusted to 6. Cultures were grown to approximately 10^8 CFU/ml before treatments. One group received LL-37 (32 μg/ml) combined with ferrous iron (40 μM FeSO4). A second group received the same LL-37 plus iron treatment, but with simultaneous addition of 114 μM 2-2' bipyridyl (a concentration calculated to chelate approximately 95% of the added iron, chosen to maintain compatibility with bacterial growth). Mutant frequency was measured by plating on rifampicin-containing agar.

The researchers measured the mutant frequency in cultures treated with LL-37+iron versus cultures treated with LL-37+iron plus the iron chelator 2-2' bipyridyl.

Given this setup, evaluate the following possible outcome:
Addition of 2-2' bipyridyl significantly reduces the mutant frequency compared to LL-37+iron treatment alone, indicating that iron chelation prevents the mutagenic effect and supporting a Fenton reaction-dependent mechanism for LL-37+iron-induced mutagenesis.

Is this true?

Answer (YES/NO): YES